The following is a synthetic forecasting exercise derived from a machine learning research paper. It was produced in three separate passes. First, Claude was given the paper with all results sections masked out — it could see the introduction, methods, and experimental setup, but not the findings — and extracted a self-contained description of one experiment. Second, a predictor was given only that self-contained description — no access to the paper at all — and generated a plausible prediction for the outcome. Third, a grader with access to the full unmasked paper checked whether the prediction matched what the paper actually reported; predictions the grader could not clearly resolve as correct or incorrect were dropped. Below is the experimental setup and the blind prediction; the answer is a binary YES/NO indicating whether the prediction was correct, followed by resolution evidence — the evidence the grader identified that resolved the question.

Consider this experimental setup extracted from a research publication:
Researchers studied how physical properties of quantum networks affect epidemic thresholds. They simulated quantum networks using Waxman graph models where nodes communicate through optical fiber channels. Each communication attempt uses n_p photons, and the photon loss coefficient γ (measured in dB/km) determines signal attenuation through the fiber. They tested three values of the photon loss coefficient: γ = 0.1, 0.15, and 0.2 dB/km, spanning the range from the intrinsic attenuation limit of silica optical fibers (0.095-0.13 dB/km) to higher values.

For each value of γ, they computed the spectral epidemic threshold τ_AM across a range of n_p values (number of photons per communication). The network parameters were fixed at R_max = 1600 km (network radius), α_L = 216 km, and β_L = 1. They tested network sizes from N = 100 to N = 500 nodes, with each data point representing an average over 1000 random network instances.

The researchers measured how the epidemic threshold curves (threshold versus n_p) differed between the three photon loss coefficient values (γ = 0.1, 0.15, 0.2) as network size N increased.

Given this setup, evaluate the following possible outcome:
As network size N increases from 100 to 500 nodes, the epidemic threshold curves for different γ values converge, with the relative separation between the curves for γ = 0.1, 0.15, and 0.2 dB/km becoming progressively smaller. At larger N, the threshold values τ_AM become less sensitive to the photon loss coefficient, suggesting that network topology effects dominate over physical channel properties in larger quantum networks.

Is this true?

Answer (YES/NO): NO